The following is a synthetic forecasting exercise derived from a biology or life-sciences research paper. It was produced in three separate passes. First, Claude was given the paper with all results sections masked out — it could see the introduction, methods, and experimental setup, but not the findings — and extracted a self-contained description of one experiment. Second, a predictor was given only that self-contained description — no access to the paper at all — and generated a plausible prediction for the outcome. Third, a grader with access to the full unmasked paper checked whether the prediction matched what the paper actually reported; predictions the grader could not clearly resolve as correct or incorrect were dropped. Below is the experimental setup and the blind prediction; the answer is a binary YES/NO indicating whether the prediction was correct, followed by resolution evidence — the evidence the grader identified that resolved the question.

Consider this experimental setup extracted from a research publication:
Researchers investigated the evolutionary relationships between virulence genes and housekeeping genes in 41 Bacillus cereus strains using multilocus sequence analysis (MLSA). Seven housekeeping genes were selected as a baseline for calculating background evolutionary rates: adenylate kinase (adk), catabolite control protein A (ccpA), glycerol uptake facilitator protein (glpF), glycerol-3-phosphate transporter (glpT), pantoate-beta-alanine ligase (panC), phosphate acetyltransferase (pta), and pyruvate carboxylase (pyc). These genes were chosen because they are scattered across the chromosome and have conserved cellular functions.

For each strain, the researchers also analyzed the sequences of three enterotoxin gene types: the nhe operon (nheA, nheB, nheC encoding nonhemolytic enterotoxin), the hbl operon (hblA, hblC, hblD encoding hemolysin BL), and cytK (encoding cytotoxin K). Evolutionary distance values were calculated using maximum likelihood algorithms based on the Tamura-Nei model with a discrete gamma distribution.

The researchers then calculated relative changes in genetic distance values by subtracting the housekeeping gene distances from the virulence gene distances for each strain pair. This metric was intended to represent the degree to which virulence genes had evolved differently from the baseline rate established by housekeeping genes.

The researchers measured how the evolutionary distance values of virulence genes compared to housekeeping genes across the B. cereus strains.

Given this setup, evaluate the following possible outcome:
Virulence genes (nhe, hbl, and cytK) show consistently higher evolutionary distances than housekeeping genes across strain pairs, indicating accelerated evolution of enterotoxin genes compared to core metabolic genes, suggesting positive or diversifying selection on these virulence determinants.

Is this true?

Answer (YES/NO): NO